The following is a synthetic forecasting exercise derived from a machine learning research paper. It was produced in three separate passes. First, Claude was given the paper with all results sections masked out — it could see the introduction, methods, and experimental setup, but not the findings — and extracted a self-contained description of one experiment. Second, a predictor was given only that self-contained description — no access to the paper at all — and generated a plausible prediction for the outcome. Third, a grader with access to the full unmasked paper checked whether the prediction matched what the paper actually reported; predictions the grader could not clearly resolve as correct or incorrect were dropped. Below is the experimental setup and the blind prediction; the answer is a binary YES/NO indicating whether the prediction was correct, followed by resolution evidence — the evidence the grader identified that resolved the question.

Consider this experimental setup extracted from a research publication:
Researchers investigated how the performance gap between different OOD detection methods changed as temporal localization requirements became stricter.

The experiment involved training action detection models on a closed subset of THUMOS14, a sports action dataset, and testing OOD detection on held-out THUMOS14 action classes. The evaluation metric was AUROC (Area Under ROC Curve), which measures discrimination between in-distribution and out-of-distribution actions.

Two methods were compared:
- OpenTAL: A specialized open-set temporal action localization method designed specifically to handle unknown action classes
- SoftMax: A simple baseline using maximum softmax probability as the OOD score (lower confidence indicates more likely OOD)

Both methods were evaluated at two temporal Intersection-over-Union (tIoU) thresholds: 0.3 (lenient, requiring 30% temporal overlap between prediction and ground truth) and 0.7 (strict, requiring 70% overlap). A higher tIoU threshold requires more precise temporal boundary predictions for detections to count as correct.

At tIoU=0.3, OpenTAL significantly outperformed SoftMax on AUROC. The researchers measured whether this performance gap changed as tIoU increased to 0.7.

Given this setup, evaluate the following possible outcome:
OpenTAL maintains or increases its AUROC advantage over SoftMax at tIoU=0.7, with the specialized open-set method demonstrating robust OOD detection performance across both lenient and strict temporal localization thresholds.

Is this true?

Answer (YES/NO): YES